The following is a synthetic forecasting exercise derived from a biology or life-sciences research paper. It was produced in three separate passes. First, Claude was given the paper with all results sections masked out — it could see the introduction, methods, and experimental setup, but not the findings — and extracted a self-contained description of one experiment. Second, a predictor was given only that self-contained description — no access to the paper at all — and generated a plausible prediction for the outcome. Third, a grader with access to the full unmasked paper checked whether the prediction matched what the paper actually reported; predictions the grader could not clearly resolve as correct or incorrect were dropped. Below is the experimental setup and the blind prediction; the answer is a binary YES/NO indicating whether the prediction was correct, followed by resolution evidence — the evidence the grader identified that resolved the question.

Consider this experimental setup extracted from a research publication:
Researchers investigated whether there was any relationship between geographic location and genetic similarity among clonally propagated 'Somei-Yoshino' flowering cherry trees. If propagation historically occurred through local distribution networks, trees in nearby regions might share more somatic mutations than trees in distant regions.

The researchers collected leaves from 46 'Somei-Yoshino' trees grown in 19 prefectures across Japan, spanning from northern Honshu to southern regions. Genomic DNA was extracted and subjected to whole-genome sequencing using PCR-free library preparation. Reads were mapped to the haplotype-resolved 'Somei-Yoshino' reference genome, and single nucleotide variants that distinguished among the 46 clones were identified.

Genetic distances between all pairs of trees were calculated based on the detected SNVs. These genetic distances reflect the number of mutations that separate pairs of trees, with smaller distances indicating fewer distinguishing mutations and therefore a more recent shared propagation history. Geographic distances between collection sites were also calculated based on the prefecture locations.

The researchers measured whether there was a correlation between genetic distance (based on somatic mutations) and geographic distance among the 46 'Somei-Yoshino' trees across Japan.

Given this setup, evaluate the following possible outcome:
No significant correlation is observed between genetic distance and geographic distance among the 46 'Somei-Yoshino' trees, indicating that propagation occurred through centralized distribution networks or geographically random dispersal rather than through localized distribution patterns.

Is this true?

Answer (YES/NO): YES